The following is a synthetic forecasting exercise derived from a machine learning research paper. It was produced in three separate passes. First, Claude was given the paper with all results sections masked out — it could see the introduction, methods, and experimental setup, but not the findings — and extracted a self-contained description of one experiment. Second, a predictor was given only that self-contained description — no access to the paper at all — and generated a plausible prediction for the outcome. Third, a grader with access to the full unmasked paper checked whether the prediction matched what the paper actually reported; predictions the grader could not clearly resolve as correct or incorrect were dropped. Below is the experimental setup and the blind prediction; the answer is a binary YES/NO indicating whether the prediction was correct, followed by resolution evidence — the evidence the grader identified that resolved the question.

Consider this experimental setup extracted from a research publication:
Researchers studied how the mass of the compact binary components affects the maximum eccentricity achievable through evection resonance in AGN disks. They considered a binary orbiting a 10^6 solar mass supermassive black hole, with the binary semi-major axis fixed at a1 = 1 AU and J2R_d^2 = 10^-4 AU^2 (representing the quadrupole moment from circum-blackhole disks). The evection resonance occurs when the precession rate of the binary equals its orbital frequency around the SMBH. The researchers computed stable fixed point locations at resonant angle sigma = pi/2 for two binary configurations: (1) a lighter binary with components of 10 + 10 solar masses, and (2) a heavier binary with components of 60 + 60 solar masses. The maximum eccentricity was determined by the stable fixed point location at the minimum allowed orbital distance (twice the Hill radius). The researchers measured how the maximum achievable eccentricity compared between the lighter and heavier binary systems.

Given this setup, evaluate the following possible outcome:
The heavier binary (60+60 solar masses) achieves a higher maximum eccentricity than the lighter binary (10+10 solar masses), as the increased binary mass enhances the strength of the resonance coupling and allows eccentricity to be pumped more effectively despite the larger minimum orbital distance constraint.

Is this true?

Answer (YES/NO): NO